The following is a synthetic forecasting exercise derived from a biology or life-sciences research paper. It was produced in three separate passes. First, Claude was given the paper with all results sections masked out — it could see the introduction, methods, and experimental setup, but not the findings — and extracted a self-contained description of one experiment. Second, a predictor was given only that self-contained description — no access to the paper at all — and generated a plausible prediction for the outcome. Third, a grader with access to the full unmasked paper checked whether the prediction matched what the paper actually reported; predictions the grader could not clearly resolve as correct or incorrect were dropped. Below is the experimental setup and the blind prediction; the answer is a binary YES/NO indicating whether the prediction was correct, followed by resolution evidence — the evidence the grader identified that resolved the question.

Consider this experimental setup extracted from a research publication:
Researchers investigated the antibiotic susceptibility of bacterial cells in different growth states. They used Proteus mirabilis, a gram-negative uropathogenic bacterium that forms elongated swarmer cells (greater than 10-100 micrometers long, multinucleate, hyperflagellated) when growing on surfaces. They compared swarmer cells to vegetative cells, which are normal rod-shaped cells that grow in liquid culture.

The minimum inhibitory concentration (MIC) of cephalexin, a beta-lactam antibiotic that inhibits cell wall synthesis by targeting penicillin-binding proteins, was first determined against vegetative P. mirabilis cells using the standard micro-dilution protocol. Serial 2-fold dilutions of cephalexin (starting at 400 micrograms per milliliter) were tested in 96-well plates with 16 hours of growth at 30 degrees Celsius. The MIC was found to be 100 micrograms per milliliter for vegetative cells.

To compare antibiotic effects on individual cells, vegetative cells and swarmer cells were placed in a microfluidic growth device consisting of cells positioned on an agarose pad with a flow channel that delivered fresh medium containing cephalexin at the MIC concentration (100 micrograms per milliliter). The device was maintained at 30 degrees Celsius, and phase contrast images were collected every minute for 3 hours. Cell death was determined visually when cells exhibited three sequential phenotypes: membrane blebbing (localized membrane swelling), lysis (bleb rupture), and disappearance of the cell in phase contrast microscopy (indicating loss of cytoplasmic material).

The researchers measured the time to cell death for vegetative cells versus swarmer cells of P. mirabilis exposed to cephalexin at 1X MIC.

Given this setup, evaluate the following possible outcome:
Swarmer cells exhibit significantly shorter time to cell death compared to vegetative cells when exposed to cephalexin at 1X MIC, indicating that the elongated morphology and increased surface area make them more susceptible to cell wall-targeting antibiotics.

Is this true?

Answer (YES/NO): NO